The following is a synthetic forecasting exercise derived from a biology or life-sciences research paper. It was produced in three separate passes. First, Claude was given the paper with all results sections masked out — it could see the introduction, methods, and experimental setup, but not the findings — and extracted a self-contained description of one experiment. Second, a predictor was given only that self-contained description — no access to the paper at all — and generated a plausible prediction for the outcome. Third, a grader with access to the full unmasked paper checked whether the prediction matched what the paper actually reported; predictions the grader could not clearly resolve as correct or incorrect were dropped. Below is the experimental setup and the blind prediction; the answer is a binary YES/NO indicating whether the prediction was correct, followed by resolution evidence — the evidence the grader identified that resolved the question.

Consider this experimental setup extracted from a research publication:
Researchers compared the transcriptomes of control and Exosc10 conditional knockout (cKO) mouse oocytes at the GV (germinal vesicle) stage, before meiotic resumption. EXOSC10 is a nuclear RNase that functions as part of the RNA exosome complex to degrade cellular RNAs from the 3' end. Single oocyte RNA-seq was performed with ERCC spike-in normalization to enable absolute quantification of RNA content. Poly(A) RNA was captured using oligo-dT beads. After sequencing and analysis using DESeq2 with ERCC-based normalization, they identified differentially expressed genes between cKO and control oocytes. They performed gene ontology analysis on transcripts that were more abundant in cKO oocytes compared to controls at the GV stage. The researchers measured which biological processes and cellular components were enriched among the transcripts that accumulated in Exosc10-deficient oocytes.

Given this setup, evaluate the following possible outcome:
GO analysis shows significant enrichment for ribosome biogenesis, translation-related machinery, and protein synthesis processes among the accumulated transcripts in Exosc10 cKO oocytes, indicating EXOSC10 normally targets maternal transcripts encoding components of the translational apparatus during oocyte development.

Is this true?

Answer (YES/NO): NO